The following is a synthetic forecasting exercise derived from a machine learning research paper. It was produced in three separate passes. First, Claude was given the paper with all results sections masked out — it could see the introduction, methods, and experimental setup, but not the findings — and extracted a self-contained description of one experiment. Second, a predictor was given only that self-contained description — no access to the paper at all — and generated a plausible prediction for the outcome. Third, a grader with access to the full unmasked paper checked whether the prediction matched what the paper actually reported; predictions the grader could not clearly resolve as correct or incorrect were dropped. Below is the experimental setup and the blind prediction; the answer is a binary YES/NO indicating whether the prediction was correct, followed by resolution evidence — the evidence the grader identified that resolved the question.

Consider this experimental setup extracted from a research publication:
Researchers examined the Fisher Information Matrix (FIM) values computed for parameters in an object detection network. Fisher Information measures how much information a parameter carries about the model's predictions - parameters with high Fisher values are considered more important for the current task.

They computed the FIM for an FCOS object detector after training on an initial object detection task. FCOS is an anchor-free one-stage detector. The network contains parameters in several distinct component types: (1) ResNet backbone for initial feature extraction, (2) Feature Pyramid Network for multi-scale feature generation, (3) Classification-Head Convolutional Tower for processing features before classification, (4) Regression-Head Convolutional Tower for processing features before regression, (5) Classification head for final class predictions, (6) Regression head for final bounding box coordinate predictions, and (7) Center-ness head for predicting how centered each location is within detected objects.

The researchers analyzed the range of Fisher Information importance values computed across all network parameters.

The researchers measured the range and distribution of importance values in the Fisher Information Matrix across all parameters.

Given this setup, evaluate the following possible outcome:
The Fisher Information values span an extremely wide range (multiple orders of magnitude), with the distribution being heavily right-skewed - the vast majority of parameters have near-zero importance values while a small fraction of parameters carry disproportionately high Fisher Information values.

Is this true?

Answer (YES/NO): NO